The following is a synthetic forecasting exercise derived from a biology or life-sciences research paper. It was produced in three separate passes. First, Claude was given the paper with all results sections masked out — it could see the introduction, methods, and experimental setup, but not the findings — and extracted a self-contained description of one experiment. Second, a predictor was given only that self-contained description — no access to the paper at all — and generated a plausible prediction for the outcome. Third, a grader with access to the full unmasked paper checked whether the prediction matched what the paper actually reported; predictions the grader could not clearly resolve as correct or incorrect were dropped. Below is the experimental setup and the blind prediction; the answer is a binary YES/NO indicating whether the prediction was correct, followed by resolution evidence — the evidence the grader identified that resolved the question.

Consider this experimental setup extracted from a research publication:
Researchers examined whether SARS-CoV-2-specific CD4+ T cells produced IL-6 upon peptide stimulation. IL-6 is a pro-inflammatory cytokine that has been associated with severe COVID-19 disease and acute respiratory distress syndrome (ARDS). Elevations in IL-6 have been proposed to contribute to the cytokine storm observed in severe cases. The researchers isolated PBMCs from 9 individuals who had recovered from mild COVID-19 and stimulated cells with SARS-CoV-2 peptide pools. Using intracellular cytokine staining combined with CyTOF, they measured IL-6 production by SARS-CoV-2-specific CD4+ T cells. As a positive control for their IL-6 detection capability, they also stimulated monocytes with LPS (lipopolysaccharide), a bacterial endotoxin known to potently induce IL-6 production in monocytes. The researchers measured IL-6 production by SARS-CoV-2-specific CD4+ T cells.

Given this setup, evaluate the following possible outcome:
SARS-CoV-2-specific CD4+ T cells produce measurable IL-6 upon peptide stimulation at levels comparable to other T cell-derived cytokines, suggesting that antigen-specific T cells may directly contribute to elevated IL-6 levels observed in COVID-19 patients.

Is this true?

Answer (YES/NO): NO